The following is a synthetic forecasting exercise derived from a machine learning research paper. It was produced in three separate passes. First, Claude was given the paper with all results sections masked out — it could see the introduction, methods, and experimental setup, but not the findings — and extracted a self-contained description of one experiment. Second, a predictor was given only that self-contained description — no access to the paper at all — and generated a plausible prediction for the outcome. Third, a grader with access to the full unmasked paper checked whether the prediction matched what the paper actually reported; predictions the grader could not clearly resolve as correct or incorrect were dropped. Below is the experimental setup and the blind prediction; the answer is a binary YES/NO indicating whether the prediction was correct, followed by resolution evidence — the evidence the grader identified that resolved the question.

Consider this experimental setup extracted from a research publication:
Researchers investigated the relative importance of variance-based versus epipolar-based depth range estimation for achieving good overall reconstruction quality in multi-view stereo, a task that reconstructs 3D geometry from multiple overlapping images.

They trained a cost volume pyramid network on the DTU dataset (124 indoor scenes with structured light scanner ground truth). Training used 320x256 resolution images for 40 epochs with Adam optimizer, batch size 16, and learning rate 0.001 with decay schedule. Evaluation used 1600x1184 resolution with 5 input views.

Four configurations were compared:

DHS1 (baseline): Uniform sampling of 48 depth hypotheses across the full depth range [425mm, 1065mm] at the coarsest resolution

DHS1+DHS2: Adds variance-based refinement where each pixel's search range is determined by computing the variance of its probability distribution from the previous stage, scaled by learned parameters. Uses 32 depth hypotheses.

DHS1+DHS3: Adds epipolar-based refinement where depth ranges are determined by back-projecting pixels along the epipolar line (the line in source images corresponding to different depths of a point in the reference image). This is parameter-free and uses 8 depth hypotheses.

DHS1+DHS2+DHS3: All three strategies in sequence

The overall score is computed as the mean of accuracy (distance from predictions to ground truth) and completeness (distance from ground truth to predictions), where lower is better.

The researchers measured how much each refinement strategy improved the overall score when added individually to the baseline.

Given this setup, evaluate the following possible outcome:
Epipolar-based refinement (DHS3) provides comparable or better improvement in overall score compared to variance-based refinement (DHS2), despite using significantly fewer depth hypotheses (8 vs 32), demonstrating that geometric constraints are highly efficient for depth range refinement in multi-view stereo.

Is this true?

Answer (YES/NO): NO